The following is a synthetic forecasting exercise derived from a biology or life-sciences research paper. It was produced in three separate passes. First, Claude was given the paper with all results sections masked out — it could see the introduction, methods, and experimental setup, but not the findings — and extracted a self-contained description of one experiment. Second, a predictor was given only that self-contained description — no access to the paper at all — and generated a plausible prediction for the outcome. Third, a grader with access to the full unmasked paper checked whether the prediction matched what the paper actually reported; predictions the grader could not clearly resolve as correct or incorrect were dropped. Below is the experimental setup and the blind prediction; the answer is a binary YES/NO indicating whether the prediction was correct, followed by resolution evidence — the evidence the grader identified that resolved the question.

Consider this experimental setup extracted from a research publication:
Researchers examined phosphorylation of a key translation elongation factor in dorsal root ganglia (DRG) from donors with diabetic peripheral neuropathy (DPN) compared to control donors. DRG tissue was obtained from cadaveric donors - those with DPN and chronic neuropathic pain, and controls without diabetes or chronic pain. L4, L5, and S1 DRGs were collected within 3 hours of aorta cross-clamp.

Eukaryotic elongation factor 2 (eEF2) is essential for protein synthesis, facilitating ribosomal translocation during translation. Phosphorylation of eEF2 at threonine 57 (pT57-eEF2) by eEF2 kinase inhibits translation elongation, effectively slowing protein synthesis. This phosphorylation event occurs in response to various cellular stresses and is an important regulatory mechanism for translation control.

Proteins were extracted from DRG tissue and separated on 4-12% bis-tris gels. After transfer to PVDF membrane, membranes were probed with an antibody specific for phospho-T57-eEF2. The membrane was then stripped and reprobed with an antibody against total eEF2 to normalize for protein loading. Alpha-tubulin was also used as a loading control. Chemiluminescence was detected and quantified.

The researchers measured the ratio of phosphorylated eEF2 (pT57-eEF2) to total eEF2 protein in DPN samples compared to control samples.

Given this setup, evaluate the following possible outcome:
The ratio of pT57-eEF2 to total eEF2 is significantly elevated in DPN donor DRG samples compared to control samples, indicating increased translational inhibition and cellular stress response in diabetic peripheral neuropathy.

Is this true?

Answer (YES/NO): YES